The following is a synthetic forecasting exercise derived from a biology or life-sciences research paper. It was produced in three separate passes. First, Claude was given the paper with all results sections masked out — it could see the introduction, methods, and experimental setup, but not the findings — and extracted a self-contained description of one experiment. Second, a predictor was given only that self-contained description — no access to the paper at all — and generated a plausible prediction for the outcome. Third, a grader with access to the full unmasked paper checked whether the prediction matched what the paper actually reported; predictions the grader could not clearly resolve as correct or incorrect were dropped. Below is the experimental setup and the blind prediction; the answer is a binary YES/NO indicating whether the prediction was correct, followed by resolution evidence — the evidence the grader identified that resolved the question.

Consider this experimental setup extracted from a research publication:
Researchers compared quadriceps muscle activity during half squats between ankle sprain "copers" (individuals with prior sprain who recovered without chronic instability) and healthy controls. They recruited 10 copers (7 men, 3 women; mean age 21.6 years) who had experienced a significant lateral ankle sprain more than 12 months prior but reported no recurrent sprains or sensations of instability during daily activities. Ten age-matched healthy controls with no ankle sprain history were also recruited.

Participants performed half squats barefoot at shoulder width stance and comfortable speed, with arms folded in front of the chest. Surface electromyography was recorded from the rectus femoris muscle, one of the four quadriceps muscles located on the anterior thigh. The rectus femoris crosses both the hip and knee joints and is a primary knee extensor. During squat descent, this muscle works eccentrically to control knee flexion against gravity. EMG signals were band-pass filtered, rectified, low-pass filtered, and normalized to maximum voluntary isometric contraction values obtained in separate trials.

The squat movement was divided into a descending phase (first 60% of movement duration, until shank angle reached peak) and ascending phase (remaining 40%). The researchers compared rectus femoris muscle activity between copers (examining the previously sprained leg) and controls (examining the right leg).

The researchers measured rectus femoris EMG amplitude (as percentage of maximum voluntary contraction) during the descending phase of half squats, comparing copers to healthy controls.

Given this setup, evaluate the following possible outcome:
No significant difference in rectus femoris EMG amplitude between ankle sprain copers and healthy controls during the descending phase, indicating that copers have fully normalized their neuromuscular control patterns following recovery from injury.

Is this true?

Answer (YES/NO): NO